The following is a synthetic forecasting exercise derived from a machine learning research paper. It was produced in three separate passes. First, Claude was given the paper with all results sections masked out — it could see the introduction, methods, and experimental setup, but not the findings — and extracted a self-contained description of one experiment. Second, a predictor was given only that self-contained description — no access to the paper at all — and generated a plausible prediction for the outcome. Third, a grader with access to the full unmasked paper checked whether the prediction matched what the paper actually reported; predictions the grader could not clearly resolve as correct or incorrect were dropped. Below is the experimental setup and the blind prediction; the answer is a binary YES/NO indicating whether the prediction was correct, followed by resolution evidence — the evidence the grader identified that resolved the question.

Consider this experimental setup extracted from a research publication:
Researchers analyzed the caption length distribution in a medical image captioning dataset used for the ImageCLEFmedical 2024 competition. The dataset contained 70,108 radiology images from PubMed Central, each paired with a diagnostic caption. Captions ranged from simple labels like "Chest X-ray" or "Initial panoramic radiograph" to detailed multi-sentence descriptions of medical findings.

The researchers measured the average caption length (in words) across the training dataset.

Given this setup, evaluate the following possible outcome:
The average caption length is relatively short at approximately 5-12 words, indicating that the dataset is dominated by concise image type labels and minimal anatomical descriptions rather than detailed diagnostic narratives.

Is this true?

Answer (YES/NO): NO